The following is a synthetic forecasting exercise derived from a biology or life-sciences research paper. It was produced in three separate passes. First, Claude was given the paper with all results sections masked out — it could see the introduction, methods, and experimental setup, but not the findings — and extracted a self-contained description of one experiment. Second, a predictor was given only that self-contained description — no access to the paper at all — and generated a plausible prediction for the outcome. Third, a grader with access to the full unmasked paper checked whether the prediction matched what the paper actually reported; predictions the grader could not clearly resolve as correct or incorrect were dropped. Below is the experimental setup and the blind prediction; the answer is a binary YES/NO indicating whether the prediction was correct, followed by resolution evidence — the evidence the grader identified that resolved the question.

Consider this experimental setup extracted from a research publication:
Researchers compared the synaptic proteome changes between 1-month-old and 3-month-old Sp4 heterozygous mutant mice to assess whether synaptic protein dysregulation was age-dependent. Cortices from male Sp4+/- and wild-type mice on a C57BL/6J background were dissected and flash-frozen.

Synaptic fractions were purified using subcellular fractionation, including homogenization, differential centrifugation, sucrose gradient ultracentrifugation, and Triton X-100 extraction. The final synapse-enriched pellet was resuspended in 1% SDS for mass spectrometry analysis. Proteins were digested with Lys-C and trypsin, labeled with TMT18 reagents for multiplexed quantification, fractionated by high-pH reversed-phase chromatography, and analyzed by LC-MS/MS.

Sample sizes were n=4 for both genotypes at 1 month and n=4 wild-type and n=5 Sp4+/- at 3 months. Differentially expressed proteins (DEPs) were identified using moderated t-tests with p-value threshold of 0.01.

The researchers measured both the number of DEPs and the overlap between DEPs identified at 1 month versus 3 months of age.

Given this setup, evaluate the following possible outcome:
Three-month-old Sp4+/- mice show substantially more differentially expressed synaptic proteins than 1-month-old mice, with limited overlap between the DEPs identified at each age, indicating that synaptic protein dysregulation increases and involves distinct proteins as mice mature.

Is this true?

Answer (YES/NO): NO